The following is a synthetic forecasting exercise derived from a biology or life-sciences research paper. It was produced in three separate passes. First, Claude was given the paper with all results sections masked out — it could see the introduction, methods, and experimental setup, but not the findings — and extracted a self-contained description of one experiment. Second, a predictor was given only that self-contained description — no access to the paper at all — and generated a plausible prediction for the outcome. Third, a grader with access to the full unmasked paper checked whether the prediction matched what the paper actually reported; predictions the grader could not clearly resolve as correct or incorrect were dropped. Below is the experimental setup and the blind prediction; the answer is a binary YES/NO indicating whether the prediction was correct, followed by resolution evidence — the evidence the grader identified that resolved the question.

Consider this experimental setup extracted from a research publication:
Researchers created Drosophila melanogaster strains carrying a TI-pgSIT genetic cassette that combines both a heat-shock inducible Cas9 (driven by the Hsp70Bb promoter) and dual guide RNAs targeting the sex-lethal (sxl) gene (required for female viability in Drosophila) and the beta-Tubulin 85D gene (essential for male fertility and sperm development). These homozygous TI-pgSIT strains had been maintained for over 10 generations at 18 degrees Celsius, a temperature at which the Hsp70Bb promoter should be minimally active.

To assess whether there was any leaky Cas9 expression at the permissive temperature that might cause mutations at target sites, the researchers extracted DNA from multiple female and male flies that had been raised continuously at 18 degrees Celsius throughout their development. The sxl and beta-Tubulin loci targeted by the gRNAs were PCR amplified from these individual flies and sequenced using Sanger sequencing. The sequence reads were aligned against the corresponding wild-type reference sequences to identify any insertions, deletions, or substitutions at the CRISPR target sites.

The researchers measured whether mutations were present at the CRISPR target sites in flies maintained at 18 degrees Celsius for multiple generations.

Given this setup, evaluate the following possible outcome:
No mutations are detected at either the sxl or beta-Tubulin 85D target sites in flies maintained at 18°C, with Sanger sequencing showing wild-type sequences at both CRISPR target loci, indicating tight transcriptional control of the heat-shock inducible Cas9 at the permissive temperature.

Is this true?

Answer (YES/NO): NO